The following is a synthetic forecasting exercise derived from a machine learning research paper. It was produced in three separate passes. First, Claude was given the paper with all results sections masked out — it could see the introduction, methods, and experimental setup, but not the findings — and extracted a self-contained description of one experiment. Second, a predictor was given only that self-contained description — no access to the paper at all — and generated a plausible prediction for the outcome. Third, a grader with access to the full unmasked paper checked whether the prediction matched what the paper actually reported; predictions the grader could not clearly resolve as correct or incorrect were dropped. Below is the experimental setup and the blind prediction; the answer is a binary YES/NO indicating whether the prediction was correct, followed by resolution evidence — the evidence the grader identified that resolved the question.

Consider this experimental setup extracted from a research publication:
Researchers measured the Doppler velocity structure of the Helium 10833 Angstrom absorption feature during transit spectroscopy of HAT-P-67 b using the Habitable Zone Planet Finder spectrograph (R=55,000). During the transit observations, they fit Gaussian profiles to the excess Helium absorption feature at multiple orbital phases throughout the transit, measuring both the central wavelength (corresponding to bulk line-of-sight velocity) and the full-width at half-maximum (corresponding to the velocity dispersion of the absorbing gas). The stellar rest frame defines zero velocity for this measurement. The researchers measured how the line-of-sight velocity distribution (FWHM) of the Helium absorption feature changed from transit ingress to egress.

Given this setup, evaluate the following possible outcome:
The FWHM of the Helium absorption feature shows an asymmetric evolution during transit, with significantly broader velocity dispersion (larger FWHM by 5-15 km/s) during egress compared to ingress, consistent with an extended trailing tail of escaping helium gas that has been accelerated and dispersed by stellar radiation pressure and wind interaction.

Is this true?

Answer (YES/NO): NO